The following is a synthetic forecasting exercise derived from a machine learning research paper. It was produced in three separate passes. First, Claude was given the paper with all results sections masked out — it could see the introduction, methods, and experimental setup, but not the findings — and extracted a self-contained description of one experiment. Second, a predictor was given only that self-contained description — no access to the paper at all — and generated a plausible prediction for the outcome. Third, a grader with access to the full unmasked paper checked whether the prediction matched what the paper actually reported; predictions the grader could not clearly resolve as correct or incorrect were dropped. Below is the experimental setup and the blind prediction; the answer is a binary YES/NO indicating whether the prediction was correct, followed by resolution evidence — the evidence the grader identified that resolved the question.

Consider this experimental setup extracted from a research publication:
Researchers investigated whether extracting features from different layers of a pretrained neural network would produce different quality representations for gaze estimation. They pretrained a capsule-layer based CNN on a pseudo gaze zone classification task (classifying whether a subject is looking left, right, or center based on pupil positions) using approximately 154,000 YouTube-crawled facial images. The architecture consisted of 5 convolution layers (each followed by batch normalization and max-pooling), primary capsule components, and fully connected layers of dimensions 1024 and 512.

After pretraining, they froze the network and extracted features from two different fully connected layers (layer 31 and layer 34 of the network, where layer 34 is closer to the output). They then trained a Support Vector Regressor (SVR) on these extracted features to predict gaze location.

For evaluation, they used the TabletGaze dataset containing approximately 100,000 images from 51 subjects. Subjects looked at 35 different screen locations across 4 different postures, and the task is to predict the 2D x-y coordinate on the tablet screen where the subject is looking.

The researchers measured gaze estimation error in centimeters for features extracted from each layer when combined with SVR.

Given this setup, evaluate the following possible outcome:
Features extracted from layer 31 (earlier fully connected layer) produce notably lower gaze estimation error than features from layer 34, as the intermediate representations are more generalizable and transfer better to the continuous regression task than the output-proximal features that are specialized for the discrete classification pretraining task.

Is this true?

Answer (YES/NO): NO